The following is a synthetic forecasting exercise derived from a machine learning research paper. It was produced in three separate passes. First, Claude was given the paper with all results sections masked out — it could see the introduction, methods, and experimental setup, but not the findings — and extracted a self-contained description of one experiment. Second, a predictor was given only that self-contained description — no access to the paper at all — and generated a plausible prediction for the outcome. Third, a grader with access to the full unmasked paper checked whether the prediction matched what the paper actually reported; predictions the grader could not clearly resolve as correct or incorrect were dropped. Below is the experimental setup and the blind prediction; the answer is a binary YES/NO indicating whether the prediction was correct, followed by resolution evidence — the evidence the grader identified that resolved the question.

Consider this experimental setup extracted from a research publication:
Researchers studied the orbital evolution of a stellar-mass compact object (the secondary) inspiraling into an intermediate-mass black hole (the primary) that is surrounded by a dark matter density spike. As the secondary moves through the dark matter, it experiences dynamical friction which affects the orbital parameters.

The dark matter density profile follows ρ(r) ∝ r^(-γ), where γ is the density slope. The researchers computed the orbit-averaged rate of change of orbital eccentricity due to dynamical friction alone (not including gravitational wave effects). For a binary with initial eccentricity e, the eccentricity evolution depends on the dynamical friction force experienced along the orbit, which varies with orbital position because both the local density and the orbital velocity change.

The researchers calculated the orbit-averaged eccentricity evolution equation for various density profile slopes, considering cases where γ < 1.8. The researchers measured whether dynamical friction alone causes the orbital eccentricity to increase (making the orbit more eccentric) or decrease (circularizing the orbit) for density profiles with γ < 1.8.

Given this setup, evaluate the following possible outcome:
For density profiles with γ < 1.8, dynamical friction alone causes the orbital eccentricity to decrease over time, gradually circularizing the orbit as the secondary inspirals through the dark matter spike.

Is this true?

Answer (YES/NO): NO